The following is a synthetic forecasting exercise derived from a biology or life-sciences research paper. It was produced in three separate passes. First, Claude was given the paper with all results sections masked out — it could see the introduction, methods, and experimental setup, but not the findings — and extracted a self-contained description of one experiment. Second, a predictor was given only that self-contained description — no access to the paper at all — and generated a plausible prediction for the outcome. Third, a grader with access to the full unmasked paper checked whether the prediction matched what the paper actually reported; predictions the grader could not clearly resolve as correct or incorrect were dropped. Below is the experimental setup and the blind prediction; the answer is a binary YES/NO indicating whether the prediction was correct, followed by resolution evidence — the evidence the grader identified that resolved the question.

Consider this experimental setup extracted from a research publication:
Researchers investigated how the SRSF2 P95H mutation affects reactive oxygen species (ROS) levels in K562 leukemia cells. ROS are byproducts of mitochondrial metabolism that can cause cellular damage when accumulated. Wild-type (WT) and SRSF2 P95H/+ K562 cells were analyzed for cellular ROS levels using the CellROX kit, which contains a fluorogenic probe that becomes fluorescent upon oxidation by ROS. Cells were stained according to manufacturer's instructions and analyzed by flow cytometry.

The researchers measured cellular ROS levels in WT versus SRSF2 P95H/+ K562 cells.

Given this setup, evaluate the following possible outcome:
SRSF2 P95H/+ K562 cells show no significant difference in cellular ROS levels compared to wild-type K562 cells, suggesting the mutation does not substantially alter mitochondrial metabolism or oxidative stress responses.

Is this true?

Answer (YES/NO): NO